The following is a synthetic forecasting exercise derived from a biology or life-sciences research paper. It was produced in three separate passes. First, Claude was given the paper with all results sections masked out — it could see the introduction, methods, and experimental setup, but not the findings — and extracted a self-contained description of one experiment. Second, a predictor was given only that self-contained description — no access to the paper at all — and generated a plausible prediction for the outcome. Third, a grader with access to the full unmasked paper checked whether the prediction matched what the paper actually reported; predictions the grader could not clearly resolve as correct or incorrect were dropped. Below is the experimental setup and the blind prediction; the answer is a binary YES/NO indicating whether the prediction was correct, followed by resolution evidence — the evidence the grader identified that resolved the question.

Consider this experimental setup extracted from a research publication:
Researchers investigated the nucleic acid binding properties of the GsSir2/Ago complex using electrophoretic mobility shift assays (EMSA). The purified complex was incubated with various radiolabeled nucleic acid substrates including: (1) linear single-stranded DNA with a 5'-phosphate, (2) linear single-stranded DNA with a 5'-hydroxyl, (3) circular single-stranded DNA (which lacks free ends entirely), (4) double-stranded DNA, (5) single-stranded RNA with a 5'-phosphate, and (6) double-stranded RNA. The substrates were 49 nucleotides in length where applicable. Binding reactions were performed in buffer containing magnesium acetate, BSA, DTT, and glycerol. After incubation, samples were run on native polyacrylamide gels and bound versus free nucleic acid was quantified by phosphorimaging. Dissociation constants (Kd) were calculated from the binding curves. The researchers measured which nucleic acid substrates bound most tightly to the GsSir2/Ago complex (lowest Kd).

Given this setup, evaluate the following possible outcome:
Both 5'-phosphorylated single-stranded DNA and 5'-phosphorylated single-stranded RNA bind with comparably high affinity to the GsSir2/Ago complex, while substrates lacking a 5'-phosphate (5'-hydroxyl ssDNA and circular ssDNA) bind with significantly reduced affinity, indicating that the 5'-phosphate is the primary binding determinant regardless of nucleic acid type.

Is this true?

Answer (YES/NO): NO